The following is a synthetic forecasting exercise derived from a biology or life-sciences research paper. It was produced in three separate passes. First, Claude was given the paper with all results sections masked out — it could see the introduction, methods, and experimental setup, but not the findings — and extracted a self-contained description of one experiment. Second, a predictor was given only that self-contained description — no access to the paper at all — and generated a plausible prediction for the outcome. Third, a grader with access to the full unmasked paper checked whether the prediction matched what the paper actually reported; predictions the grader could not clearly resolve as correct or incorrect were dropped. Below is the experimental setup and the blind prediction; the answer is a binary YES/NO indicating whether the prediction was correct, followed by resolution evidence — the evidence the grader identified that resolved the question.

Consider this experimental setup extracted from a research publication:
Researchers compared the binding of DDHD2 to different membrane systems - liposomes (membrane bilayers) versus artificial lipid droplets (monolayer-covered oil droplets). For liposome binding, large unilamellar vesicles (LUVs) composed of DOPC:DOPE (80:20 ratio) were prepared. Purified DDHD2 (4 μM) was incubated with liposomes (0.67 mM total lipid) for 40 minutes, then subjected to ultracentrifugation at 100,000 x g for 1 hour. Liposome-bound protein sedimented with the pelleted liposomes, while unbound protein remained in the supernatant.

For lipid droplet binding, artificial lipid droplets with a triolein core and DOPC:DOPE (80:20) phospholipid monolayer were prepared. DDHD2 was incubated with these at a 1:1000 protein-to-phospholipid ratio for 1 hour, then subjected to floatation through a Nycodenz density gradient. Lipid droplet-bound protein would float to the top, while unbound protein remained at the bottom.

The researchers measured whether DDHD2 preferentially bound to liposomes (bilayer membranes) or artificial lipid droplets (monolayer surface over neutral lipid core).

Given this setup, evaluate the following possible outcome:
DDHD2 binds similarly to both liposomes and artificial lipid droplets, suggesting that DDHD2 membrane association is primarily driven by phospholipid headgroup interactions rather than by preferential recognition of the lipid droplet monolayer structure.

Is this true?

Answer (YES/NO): NO